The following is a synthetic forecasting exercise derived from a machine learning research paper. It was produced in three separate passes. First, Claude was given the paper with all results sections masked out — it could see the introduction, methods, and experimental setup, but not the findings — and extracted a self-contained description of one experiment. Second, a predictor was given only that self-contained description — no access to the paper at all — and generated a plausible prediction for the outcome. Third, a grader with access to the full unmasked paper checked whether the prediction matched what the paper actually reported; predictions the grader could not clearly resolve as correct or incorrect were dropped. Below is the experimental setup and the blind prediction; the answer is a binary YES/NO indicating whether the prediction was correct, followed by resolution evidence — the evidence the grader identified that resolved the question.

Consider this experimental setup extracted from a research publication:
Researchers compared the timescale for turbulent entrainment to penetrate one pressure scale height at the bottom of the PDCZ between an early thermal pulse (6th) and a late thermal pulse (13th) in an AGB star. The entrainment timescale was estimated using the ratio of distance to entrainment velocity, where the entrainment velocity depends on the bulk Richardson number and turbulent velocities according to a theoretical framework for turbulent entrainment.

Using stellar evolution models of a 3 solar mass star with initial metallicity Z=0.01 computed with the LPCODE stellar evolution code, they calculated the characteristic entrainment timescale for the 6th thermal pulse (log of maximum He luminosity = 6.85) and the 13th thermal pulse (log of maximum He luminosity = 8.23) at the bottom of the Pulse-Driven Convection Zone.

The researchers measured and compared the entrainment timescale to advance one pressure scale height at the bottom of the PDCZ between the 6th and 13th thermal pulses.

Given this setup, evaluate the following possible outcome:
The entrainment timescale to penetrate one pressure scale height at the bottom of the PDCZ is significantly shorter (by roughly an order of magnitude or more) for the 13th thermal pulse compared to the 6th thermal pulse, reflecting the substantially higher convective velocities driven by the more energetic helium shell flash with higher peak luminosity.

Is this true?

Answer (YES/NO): YES